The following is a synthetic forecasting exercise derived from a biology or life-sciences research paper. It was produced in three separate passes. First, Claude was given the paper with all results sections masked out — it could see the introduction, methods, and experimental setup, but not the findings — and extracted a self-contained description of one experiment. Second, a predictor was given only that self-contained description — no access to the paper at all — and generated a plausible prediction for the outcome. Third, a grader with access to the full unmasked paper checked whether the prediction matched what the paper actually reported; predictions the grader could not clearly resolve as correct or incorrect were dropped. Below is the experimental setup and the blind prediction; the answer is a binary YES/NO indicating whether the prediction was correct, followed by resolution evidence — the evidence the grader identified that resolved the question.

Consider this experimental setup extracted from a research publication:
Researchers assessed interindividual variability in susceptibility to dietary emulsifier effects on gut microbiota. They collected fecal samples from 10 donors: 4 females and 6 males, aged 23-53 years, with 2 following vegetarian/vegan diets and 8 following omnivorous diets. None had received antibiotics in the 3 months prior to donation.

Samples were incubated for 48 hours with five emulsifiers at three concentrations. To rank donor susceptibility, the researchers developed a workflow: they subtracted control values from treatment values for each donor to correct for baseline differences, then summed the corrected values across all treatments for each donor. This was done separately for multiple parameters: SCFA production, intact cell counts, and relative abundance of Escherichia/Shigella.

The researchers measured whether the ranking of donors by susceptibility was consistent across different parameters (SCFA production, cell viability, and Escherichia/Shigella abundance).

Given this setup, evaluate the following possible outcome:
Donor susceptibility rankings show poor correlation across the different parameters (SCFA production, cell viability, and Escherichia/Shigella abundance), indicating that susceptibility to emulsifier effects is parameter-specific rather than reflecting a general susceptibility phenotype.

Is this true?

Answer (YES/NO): YES